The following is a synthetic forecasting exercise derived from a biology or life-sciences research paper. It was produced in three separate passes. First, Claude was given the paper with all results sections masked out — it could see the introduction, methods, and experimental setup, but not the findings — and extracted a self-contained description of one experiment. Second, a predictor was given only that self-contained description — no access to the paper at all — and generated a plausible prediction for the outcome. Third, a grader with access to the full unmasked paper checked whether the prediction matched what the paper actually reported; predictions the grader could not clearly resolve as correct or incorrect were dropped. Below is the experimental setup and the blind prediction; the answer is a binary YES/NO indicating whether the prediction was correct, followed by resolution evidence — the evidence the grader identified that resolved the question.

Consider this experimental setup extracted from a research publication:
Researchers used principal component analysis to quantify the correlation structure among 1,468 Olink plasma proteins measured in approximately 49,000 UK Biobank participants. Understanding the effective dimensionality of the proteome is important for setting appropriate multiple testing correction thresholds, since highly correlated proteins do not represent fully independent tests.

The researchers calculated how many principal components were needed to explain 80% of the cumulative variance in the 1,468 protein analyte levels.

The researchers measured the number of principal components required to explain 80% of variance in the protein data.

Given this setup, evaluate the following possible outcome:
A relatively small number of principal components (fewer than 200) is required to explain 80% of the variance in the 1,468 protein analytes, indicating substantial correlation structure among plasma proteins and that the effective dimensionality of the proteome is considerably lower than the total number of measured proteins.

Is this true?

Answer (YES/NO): NO